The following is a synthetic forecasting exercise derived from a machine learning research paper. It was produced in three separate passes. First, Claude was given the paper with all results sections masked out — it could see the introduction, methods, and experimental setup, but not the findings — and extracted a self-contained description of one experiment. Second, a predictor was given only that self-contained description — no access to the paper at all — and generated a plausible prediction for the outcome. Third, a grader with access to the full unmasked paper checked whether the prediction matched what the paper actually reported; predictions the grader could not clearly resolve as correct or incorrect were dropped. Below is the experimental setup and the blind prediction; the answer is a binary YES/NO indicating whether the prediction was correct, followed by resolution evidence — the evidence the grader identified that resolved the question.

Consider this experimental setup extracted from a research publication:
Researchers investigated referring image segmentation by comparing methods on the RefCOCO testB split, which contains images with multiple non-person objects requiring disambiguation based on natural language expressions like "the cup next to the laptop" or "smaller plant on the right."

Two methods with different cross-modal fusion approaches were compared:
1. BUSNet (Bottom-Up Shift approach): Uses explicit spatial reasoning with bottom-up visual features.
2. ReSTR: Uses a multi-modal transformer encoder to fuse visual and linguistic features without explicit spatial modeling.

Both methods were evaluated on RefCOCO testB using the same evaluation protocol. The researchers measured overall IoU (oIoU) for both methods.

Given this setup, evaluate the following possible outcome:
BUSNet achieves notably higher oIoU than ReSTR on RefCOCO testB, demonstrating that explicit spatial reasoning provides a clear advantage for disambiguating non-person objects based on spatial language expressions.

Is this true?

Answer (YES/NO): NO